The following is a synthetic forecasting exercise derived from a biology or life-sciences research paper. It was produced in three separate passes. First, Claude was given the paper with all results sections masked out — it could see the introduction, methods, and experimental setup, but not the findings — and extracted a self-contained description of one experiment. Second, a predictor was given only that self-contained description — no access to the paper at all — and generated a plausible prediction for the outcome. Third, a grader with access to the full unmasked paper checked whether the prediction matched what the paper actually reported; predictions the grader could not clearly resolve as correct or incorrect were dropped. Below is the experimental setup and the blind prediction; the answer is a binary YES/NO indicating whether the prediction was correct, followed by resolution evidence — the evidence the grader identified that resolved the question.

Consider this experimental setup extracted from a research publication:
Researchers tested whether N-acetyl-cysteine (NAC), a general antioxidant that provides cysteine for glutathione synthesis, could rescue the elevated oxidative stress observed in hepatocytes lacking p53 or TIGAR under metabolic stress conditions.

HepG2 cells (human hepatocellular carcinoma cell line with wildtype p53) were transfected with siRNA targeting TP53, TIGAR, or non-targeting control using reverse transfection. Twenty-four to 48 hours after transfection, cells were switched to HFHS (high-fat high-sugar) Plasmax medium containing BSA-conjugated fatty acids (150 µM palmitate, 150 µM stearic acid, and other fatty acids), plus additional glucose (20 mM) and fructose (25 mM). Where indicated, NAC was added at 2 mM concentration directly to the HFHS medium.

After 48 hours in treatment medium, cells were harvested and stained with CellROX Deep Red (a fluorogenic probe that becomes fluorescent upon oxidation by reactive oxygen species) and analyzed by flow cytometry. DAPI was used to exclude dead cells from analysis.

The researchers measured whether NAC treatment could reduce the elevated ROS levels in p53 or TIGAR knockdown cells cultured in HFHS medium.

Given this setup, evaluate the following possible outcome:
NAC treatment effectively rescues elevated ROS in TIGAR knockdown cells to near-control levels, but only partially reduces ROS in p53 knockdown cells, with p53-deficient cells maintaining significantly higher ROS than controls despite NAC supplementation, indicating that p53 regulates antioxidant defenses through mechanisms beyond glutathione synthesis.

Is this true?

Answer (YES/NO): NO